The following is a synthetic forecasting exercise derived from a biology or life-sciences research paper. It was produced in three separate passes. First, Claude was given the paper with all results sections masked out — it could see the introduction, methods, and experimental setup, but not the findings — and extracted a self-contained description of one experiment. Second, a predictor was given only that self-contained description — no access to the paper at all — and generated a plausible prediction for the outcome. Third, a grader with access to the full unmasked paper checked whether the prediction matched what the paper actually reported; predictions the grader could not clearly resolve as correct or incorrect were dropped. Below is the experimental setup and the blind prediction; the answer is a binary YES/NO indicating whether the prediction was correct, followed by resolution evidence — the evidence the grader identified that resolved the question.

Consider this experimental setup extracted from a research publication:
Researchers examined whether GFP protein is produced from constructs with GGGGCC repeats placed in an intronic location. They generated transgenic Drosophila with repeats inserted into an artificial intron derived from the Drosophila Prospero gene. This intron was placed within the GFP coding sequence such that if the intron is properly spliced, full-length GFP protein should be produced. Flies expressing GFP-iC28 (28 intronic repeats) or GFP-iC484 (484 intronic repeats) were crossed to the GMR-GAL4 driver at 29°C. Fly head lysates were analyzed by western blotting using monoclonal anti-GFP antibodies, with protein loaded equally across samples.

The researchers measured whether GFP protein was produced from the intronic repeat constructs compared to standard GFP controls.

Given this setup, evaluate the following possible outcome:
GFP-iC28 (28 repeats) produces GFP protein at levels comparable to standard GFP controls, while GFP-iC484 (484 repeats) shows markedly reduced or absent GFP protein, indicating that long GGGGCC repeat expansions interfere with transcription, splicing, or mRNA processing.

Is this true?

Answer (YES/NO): NO